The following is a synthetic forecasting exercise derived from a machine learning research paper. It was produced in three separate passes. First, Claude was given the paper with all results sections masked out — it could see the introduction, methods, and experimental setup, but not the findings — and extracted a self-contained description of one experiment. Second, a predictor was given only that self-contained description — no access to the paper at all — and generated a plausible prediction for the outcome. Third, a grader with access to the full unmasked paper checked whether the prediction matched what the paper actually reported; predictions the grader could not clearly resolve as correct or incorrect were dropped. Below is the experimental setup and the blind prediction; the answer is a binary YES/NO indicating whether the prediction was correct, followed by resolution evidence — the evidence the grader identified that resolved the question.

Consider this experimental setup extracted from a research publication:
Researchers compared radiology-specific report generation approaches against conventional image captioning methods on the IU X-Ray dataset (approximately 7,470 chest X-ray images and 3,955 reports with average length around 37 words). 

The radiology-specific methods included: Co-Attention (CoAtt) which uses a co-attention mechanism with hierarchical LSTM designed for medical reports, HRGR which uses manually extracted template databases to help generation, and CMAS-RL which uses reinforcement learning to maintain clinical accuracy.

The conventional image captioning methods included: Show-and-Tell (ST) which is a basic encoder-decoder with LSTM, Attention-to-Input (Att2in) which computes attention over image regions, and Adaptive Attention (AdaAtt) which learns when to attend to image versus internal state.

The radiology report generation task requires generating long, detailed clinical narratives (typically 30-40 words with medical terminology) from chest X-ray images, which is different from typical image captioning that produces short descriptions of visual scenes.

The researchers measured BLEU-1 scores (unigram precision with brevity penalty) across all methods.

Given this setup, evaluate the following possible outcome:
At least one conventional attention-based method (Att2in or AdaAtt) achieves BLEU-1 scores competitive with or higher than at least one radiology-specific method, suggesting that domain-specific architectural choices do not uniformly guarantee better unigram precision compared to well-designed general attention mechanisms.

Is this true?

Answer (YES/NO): NO